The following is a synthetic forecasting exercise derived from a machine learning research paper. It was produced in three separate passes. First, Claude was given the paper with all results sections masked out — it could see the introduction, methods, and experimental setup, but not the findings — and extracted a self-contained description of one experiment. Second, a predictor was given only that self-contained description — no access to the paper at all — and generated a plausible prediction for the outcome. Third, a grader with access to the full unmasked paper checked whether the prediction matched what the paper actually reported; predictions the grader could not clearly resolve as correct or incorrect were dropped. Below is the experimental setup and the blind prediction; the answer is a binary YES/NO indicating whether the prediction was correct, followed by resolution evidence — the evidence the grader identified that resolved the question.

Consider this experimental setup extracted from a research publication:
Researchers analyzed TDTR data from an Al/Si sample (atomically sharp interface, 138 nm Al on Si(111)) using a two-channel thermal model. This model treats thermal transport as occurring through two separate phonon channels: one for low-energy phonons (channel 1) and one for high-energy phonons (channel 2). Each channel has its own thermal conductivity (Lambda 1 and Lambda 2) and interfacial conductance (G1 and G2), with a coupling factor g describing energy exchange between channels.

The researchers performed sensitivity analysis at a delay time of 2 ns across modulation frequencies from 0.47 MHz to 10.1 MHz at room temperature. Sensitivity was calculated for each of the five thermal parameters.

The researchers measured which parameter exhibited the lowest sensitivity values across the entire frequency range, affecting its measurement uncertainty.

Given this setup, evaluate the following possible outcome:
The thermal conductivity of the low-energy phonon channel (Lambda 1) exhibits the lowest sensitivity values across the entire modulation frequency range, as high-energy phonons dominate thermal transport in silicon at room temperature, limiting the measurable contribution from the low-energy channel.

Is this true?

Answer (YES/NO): NO